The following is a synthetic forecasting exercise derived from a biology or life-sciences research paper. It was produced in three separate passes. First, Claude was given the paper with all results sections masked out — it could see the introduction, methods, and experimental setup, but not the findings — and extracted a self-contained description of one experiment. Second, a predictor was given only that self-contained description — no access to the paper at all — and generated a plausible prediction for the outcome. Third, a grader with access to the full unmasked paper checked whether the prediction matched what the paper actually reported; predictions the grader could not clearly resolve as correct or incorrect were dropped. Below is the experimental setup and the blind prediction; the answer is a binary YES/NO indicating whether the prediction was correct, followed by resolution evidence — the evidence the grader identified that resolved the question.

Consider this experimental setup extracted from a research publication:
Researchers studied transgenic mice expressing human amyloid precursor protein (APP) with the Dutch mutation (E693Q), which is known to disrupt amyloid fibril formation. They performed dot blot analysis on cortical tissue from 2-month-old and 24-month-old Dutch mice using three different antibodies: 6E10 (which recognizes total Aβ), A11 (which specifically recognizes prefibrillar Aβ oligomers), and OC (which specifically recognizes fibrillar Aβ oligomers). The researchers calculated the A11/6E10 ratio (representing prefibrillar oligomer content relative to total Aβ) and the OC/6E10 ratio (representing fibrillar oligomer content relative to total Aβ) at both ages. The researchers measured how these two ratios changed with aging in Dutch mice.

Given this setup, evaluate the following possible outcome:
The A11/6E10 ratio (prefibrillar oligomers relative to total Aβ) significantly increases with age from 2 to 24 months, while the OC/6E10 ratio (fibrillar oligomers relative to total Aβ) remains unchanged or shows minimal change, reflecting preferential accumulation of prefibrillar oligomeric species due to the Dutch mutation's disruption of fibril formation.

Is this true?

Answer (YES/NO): YES